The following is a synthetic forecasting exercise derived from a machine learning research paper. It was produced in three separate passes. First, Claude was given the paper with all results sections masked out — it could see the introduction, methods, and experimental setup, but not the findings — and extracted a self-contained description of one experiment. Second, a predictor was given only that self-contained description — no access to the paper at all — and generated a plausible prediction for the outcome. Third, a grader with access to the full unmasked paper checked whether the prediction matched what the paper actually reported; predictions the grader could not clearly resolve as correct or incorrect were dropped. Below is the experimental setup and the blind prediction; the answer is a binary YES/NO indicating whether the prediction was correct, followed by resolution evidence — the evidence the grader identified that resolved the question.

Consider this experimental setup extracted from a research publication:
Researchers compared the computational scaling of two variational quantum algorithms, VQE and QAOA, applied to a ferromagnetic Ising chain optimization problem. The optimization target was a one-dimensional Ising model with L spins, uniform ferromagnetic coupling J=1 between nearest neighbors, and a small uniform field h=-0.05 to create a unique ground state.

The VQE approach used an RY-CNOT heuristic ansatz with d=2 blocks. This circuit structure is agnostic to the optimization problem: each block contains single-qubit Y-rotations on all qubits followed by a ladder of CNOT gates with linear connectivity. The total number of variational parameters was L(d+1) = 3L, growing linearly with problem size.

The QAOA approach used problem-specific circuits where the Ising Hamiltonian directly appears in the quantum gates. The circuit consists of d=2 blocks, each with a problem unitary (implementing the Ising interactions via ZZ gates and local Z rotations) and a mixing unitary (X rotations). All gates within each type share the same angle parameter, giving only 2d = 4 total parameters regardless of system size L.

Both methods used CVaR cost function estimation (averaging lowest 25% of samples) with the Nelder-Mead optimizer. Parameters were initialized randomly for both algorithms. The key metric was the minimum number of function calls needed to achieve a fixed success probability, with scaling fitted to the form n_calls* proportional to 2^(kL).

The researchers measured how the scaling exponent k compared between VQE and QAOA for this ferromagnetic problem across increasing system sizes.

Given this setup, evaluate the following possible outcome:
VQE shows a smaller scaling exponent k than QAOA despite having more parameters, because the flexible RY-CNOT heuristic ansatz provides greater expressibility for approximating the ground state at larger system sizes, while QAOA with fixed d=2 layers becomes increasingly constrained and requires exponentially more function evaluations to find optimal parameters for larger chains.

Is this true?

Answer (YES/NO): NO